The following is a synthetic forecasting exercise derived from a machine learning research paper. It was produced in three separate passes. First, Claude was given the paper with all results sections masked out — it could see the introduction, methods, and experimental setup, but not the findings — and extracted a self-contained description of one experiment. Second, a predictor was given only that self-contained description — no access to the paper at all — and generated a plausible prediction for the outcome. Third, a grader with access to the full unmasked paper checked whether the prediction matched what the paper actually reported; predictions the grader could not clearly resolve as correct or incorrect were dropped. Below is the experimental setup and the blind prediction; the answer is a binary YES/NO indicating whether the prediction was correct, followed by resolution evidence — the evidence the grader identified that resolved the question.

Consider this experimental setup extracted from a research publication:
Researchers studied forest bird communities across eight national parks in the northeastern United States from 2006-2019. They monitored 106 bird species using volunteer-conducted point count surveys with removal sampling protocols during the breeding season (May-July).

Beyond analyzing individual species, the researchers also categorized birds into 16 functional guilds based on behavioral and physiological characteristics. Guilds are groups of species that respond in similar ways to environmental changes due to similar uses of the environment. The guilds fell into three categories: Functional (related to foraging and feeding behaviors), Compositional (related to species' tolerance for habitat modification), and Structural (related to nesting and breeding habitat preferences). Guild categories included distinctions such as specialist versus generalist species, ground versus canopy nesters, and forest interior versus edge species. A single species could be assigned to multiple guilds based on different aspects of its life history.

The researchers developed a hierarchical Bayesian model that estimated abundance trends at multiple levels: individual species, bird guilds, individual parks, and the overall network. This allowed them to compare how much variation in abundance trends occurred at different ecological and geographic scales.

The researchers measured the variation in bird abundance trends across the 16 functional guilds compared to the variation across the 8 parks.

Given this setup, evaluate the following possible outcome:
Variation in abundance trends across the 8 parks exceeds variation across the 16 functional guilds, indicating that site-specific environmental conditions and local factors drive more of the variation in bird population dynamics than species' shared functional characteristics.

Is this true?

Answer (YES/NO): YES